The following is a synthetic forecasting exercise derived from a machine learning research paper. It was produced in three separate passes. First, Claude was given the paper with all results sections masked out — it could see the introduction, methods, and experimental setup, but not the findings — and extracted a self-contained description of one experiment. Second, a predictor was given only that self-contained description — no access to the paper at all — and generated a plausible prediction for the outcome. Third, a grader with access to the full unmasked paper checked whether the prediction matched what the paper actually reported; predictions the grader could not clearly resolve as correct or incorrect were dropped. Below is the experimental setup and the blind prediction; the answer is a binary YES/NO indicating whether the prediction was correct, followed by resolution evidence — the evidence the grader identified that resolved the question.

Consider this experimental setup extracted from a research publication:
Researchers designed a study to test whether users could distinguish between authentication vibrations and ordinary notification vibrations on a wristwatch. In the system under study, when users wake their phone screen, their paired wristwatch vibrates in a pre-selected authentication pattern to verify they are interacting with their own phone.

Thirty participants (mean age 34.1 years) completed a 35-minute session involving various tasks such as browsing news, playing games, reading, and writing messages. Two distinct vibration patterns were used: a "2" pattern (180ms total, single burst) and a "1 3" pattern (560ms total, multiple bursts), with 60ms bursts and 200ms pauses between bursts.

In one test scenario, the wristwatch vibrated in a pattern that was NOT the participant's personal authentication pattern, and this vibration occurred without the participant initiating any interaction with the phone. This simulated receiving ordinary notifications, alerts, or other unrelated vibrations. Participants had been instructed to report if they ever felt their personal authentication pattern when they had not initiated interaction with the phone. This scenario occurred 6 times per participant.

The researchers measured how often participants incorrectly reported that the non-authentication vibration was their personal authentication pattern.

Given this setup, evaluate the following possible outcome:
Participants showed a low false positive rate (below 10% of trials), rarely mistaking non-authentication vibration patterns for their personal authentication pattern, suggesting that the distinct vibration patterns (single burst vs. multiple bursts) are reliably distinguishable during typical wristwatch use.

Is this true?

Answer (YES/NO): YES